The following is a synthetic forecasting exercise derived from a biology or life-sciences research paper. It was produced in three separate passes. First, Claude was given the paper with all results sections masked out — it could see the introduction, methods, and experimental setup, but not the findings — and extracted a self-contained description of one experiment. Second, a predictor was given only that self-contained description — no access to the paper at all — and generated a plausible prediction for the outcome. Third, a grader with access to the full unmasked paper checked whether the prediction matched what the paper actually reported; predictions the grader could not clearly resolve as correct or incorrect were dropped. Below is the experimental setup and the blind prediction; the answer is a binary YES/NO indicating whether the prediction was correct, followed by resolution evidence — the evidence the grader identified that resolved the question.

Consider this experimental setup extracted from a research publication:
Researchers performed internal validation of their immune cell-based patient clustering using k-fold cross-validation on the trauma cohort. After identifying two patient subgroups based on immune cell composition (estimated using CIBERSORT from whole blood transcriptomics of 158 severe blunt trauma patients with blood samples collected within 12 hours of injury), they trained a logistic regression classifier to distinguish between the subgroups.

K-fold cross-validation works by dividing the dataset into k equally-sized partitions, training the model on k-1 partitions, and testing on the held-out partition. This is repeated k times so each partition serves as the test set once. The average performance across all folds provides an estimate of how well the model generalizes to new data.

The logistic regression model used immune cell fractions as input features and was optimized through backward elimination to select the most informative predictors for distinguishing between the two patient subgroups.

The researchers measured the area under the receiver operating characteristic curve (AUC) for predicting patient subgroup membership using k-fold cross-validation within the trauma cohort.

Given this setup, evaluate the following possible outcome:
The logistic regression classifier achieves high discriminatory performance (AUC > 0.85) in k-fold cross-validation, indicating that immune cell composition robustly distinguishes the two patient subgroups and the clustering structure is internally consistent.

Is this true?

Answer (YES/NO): YES